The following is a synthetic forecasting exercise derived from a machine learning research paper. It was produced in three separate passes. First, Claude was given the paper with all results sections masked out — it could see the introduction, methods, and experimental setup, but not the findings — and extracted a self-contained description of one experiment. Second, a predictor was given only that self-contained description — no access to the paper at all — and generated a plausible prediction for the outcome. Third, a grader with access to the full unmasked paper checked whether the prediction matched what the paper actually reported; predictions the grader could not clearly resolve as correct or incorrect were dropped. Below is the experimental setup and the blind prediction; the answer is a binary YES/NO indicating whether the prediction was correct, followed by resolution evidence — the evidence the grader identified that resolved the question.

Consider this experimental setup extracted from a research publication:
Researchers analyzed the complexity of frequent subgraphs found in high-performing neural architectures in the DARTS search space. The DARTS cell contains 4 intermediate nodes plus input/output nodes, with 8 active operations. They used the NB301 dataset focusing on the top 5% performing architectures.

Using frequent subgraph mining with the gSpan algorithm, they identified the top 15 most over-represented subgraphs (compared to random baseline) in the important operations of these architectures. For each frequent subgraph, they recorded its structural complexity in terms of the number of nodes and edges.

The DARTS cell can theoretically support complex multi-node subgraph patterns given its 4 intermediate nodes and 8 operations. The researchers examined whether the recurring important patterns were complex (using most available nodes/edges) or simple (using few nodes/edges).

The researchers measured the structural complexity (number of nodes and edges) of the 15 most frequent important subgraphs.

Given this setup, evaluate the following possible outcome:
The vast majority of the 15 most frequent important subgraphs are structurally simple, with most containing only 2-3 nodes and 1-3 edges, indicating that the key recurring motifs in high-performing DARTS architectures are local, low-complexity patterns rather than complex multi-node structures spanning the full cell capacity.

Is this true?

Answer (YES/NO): NO